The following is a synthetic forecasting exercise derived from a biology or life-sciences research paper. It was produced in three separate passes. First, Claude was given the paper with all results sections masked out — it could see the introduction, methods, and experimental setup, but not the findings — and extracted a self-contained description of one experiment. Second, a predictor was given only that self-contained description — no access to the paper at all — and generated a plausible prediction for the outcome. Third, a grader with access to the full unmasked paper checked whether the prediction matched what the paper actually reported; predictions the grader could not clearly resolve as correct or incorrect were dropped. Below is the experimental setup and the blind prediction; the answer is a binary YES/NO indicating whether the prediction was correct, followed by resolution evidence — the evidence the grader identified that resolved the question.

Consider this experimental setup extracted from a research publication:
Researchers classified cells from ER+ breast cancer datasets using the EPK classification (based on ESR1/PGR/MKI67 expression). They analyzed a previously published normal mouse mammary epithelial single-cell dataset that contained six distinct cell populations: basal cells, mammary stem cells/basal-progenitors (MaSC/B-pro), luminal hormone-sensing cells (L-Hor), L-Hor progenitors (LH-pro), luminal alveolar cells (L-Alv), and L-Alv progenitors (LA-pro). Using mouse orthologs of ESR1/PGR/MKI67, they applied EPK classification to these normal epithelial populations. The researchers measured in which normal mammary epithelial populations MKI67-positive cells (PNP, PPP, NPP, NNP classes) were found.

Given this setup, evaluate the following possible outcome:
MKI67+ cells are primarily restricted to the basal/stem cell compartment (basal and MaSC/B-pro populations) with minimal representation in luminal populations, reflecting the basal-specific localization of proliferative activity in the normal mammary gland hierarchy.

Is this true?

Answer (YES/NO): NO